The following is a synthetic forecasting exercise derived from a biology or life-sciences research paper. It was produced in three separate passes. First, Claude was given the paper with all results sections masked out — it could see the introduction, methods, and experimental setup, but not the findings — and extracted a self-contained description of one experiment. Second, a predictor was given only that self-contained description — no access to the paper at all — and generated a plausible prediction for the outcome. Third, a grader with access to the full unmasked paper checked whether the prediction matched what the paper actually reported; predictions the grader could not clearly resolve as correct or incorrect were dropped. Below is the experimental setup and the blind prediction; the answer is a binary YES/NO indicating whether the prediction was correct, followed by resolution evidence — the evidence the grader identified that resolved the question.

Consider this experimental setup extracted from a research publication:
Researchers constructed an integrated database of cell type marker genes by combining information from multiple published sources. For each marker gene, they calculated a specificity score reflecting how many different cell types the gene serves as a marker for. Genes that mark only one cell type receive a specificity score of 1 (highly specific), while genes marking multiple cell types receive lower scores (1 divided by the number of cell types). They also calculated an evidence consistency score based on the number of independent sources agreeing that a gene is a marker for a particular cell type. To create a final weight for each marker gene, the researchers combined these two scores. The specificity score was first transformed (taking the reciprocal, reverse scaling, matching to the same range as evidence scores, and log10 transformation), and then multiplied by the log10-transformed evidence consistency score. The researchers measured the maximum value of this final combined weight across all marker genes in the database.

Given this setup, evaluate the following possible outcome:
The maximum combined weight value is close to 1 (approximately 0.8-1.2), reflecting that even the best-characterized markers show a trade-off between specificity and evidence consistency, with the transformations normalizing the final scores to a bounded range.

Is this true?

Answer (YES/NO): NO